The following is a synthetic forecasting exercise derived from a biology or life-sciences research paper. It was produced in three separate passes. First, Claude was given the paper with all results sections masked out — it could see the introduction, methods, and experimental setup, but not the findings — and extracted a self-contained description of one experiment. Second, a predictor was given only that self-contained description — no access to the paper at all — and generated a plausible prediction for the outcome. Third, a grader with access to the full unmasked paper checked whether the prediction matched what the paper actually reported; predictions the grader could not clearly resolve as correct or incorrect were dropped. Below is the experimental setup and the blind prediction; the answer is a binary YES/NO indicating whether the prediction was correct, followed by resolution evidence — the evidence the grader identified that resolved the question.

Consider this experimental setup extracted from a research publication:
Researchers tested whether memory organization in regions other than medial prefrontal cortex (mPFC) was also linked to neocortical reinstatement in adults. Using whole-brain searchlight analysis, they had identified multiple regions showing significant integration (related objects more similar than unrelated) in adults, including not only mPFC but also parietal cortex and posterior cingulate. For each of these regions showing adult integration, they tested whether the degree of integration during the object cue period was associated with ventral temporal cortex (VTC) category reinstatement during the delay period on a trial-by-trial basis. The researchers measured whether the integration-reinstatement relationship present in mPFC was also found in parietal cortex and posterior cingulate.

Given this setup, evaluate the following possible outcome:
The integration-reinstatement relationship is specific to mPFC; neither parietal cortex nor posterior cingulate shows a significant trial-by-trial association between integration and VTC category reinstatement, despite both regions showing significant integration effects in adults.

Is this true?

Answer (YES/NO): YES